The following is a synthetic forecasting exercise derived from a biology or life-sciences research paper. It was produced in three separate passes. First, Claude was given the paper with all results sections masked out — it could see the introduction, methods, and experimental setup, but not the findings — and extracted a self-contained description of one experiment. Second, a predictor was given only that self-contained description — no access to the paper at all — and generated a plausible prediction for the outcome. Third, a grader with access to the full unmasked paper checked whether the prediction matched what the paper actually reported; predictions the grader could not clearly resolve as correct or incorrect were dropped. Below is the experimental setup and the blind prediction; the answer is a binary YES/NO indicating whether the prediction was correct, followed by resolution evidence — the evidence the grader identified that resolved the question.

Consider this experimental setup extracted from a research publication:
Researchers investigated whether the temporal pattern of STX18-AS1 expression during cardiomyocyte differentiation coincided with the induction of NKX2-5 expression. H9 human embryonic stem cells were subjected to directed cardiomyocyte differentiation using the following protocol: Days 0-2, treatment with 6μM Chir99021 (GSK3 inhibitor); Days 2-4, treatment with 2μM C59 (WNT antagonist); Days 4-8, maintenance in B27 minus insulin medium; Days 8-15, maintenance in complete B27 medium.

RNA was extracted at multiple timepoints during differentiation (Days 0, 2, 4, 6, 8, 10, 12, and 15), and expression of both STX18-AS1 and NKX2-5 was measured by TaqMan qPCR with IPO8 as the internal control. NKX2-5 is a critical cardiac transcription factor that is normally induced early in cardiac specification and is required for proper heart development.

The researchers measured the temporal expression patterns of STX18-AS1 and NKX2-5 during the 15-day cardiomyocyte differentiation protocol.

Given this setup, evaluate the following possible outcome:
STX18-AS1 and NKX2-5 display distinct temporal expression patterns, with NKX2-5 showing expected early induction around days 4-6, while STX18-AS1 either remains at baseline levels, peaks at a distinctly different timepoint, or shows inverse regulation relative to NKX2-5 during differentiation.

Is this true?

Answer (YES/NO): NO